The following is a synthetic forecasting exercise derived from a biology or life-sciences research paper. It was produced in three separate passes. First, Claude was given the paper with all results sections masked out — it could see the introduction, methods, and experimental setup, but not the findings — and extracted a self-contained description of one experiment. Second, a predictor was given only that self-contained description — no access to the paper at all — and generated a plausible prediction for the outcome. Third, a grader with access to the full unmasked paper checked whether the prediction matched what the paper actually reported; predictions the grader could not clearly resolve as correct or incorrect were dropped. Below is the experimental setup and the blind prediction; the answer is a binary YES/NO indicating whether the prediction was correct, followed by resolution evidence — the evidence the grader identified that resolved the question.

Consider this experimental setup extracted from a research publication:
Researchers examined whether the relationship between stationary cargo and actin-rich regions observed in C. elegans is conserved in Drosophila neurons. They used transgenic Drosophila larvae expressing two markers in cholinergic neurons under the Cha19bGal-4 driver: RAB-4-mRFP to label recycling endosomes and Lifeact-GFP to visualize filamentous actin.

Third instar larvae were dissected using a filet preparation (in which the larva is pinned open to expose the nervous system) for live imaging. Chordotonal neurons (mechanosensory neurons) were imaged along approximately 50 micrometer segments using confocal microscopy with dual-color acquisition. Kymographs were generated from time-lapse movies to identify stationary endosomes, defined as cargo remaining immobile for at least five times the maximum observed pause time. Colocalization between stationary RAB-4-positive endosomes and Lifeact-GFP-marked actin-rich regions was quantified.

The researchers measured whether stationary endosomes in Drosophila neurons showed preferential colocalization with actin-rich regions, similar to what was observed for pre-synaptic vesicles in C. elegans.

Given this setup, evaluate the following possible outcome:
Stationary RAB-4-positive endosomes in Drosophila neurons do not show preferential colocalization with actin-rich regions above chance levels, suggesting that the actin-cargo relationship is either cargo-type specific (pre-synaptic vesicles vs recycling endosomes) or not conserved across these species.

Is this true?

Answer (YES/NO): NO